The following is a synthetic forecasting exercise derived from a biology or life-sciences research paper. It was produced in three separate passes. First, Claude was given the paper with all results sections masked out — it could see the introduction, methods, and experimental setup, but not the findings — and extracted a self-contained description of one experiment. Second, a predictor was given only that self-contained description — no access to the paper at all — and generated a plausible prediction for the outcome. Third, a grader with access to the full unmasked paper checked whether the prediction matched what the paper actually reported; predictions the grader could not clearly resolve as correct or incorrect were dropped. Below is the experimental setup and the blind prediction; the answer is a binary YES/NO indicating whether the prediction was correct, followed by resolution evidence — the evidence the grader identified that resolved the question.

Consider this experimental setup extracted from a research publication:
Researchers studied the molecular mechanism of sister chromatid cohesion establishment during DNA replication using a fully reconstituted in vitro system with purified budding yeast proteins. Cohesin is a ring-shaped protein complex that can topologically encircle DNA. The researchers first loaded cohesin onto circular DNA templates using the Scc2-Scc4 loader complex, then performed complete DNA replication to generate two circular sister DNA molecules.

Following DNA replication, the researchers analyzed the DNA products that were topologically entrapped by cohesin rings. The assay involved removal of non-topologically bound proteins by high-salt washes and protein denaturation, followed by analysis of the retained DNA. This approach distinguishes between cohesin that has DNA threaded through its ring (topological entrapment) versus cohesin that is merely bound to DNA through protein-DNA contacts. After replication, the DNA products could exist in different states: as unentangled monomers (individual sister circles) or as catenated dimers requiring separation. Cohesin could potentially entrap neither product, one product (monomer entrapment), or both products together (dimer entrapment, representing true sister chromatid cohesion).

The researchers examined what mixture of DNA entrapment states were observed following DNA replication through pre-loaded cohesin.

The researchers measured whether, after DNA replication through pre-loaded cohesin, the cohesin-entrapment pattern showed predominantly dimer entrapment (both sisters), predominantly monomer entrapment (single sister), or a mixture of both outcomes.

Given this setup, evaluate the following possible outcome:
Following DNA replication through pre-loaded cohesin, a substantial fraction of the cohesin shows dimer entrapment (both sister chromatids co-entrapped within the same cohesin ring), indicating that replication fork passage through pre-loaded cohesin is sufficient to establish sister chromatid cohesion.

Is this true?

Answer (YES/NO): YES